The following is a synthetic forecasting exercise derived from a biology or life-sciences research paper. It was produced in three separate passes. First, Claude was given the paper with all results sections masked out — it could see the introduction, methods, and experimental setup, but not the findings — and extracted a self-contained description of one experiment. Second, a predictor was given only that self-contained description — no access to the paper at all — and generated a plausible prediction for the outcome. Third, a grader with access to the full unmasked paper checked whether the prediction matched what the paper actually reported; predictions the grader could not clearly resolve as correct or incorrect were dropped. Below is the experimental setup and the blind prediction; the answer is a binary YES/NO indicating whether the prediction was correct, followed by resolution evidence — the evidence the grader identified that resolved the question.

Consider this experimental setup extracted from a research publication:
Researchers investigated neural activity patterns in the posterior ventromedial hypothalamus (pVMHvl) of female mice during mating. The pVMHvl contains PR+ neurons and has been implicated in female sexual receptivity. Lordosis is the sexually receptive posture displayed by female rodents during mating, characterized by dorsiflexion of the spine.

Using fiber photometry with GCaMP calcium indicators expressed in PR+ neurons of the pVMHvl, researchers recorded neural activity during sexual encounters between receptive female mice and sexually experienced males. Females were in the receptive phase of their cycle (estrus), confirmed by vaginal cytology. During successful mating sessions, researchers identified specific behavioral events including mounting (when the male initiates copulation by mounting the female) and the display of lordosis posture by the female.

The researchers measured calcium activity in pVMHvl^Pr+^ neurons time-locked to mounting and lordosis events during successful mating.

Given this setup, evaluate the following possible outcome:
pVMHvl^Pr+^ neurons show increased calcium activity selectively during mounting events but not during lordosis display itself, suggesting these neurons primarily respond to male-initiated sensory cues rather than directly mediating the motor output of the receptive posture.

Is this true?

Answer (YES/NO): NO